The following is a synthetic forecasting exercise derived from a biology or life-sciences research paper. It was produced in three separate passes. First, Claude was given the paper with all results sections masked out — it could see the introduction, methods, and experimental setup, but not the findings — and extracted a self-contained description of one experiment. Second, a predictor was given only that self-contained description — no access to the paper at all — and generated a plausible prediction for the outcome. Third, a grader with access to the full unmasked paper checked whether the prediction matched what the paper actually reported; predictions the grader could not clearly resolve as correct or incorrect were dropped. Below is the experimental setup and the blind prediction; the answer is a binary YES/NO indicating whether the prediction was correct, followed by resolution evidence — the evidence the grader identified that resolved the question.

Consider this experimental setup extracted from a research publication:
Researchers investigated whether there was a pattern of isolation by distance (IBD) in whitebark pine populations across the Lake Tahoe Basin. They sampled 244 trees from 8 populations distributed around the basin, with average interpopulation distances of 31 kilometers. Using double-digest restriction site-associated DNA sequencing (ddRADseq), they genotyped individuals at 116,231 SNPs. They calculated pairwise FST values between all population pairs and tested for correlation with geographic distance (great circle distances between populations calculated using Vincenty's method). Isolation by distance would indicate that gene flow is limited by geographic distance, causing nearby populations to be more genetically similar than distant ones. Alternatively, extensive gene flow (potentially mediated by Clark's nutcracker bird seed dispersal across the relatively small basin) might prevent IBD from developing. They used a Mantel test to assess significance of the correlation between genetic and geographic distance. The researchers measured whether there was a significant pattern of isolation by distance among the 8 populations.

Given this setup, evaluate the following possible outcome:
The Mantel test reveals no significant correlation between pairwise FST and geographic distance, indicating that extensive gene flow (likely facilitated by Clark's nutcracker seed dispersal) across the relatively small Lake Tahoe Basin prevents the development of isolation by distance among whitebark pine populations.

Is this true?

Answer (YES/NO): YES